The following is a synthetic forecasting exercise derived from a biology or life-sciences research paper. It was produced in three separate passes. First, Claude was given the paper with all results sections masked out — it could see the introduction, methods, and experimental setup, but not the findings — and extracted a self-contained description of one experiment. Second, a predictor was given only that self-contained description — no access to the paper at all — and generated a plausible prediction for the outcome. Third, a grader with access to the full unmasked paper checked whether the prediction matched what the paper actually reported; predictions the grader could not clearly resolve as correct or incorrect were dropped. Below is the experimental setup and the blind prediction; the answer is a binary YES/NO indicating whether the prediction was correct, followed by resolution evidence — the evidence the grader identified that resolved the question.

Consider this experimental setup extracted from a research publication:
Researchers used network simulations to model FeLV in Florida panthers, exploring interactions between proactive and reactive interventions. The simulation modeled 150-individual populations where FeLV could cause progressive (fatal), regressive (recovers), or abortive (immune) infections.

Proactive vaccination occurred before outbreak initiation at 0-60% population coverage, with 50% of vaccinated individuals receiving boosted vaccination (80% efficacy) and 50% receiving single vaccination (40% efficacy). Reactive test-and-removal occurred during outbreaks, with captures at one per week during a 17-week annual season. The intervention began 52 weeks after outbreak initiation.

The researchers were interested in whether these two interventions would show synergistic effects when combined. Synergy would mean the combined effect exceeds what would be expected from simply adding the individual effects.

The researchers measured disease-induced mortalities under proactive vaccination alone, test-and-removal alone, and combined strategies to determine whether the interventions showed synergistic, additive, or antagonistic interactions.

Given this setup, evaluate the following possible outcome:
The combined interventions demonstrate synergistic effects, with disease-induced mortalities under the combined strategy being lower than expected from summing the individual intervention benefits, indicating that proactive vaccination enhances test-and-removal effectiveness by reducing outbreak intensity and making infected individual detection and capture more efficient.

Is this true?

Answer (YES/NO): YES